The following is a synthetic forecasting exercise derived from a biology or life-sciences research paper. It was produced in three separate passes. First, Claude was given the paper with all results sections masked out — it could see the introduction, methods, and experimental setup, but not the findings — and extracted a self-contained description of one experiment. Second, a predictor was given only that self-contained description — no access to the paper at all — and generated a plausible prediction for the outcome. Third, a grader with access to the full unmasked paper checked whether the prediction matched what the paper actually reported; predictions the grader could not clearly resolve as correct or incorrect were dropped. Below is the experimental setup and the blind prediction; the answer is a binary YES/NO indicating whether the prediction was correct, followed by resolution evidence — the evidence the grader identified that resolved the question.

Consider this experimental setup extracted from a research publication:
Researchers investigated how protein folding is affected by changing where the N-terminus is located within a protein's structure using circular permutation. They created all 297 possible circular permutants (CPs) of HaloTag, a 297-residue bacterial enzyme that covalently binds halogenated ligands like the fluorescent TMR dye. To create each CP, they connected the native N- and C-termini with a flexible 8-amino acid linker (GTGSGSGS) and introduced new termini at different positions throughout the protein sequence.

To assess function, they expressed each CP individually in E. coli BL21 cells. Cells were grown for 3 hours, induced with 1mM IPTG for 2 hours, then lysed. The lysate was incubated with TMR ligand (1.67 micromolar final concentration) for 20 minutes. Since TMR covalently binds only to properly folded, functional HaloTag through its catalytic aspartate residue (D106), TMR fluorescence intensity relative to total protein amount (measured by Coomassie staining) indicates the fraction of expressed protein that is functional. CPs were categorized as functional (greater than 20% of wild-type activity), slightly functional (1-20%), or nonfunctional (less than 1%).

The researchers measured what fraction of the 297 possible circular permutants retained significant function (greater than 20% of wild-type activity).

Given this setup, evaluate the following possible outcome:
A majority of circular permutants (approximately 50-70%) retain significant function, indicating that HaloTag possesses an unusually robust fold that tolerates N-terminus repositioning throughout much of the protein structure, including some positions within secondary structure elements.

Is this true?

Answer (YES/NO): YES